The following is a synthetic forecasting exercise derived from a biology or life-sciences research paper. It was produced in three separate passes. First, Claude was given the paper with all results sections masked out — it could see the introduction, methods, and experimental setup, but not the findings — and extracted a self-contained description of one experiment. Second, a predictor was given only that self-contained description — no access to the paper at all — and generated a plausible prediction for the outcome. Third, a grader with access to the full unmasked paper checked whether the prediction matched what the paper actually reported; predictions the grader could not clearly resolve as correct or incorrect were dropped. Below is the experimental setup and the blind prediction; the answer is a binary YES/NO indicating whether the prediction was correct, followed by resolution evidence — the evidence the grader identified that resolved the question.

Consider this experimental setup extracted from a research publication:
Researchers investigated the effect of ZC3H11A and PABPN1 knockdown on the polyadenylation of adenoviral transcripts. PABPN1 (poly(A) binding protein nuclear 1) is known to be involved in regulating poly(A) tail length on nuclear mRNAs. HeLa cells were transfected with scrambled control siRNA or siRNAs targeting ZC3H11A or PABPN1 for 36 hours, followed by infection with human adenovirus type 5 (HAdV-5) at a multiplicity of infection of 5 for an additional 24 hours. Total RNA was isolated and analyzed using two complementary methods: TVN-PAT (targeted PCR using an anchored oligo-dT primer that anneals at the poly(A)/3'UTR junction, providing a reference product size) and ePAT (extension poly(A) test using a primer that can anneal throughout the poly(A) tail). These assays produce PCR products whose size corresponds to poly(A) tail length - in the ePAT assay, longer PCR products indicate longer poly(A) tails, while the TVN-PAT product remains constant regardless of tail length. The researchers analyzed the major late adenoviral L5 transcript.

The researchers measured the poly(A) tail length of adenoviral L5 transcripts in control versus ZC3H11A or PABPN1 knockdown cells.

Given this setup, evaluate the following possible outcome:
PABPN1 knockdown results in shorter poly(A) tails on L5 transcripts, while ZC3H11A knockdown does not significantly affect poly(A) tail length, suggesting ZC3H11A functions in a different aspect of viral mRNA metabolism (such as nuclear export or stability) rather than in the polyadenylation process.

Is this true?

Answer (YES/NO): NO